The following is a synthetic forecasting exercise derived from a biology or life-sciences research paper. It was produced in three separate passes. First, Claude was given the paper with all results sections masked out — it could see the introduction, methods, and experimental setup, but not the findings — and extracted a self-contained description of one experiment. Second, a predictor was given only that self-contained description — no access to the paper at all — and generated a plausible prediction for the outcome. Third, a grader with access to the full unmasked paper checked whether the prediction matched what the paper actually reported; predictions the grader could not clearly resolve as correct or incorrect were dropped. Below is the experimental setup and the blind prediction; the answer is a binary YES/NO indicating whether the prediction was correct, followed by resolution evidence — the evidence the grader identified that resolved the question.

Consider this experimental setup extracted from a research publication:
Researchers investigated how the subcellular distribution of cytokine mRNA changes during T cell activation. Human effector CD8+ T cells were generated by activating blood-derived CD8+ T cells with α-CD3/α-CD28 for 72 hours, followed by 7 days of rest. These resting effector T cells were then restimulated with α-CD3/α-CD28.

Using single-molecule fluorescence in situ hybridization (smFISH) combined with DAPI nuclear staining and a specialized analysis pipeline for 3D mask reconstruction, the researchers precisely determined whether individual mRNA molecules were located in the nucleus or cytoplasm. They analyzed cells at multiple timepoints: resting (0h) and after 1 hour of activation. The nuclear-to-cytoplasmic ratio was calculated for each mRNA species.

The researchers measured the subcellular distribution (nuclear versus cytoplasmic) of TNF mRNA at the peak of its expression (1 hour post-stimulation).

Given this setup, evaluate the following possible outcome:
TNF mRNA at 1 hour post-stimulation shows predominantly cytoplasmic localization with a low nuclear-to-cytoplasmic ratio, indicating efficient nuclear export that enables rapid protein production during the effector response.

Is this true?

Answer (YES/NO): NO